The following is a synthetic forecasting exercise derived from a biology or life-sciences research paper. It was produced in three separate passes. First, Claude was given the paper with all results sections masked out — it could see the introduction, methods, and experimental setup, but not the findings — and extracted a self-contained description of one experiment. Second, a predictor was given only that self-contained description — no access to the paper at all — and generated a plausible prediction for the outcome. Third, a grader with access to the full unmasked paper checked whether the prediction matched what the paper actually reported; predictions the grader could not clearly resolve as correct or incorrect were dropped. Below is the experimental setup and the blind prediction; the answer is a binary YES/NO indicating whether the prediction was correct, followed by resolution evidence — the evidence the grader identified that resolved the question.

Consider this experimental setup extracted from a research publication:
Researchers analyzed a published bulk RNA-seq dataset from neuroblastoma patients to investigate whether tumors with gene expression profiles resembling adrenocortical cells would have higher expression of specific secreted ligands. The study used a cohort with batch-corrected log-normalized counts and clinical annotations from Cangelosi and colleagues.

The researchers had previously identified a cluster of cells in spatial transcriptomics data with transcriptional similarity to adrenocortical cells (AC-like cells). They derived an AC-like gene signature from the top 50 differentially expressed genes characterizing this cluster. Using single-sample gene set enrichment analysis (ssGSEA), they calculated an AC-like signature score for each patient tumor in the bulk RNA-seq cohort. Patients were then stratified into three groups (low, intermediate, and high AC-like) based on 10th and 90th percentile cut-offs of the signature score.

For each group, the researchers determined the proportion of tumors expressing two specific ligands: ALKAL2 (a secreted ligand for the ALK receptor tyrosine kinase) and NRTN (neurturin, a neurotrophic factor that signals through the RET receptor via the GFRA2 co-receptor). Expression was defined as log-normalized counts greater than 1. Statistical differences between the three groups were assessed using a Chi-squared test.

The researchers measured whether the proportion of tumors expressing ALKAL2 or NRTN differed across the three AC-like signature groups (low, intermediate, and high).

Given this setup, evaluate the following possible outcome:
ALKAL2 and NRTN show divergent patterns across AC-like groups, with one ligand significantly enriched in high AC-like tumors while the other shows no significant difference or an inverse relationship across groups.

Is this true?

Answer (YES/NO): NO